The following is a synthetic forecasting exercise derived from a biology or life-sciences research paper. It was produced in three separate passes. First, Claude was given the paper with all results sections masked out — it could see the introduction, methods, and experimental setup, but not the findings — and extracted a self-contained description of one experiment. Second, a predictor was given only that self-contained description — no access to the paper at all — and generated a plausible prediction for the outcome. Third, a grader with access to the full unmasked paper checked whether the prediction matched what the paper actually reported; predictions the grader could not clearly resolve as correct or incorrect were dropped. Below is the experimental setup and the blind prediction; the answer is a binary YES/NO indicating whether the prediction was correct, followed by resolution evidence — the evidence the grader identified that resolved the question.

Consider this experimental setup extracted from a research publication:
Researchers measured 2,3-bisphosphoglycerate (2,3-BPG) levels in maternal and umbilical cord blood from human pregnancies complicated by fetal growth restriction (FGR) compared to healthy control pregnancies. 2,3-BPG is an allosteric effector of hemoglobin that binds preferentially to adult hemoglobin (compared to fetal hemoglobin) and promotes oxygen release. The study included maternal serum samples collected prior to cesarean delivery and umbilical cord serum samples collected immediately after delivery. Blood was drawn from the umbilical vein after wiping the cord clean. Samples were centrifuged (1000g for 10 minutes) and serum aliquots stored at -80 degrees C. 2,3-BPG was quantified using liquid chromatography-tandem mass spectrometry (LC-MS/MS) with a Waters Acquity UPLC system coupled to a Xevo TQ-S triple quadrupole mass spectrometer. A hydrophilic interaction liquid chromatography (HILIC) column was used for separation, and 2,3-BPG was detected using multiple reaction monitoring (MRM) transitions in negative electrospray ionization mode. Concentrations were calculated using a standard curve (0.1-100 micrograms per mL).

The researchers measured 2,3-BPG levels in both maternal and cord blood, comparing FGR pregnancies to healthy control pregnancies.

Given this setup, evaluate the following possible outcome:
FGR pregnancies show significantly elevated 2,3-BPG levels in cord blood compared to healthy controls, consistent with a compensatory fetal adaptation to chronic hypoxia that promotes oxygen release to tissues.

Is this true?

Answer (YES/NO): NO